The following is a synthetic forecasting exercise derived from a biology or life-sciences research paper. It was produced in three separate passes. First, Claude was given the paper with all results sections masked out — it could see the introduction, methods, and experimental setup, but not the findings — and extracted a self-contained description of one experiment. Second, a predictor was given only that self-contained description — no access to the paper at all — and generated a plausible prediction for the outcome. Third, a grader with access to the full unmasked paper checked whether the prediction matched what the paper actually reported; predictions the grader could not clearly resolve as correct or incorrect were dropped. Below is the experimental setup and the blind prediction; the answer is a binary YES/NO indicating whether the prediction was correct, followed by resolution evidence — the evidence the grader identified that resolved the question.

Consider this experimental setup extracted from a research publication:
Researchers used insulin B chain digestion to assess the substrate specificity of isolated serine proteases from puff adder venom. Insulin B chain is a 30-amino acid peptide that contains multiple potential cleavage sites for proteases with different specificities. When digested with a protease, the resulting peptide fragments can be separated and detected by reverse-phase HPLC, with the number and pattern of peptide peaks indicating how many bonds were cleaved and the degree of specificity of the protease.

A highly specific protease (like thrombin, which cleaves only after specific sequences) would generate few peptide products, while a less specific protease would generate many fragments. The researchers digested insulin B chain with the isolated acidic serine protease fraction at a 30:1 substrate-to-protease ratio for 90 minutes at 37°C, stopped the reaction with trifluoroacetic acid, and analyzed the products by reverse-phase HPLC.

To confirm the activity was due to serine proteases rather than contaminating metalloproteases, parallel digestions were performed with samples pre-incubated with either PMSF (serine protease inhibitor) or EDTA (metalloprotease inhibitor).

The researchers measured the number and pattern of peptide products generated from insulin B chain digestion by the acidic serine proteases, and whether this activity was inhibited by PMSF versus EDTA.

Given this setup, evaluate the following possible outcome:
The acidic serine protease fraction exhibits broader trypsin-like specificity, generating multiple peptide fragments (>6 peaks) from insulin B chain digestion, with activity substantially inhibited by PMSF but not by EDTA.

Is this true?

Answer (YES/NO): NO